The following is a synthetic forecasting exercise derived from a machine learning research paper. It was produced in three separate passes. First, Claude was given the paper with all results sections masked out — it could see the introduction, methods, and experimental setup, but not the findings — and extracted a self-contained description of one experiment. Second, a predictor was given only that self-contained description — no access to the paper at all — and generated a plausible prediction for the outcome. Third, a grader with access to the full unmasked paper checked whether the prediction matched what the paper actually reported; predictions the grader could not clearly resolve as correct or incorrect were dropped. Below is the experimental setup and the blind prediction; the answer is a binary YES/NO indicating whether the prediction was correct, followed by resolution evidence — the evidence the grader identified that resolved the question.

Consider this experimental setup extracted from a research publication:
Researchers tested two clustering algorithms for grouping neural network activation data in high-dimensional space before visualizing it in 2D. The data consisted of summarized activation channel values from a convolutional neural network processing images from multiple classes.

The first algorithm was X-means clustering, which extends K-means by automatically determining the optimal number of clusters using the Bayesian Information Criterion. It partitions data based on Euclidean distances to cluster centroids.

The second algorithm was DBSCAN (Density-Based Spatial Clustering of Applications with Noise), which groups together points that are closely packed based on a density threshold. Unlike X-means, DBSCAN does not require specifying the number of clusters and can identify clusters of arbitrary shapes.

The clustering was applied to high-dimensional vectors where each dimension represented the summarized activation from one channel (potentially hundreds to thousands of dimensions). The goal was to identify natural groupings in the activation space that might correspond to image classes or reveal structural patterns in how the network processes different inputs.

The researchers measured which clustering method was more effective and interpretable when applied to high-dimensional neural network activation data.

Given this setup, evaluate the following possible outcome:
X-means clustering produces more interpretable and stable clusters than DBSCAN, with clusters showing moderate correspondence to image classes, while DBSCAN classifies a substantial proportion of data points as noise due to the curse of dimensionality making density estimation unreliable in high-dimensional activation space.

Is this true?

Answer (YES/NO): NO